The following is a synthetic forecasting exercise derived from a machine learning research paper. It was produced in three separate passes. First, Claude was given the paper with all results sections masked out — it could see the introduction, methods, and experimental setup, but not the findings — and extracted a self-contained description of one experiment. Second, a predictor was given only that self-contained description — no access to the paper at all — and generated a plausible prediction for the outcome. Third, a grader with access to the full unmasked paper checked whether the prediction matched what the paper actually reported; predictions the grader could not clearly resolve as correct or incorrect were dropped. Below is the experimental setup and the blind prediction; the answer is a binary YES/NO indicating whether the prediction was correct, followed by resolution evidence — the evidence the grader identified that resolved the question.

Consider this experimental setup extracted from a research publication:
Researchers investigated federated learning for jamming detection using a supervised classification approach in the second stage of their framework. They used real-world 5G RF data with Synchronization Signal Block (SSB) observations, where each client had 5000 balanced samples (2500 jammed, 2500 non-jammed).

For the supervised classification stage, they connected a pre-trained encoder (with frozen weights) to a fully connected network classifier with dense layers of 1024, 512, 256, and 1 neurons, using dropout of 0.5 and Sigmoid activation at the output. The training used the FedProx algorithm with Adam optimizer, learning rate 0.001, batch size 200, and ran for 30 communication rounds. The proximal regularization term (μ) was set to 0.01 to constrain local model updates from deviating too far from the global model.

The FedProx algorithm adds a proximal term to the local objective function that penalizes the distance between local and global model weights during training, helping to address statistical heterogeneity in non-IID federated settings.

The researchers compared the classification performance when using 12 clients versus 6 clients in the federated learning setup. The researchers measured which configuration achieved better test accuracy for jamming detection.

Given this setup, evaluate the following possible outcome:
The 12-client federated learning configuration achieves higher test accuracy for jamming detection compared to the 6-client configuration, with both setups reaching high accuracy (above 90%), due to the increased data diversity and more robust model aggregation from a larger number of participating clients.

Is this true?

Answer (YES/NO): NO